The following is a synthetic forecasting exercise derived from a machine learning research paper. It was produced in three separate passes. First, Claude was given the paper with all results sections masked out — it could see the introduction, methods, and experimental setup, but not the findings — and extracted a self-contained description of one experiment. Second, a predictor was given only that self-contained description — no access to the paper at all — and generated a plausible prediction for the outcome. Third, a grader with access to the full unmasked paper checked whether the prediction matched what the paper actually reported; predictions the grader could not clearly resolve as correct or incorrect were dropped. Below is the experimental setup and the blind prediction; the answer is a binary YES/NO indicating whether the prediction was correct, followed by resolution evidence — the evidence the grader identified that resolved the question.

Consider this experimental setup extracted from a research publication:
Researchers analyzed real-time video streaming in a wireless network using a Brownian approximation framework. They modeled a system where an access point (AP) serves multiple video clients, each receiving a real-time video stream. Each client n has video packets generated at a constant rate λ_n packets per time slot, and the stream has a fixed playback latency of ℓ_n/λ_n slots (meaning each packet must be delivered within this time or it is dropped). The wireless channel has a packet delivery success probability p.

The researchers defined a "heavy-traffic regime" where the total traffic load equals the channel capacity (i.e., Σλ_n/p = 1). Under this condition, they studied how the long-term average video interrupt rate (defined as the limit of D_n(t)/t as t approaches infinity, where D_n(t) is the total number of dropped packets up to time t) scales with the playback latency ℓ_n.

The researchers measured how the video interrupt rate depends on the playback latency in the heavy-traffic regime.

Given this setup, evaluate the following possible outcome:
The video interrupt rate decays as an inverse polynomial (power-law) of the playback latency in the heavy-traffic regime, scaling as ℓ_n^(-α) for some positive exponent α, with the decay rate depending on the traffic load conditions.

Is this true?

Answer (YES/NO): YES